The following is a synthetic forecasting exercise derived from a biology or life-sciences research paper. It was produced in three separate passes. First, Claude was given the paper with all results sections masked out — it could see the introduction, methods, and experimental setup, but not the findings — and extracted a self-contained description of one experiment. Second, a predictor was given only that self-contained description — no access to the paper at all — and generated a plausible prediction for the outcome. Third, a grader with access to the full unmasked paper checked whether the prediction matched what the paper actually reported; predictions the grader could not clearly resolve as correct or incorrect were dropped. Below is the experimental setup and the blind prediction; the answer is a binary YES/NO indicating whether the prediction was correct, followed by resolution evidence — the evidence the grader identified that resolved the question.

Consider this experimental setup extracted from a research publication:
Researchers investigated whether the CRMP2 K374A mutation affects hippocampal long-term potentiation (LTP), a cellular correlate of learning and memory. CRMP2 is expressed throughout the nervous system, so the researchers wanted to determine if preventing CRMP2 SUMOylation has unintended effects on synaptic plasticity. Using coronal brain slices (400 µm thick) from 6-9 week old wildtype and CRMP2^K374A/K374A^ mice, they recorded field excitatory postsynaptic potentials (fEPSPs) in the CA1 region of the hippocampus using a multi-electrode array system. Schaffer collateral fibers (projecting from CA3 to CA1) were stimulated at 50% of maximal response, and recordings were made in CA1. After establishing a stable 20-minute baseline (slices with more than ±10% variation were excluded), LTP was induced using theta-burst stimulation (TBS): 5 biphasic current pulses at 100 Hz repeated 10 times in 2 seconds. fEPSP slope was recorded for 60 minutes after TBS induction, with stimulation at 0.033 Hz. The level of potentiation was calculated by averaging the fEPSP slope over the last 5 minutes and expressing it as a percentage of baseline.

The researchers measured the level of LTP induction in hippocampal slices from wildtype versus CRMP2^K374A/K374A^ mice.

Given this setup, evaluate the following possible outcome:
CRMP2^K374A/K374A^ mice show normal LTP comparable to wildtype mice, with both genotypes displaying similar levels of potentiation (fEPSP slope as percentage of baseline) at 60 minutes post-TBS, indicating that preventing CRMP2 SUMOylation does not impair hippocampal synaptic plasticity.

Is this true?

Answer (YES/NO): YES